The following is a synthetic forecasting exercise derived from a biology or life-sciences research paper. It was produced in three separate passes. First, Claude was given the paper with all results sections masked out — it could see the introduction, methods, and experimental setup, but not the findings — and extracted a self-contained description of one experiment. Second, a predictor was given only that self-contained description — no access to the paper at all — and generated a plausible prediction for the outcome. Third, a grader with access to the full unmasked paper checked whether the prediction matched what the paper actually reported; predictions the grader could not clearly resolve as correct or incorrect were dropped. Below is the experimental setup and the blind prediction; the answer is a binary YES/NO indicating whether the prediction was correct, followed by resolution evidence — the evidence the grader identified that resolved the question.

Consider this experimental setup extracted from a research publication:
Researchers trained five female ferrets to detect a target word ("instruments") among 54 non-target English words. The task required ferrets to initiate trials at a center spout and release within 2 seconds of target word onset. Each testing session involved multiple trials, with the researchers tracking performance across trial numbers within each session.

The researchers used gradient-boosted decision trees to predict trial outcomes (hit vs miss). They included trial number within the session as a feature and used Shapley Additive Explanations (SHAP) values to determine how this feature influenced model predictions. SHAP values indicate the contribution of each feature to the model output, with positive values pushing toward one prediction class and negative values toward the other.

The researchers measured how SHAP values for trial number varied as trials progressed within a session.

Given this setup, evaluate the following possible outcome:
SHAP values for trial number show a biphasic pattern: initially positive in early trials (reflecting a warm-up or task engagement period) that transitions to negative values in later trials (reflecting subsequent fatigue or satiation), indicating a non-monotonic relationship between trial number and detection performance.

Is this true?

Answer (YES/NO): NO